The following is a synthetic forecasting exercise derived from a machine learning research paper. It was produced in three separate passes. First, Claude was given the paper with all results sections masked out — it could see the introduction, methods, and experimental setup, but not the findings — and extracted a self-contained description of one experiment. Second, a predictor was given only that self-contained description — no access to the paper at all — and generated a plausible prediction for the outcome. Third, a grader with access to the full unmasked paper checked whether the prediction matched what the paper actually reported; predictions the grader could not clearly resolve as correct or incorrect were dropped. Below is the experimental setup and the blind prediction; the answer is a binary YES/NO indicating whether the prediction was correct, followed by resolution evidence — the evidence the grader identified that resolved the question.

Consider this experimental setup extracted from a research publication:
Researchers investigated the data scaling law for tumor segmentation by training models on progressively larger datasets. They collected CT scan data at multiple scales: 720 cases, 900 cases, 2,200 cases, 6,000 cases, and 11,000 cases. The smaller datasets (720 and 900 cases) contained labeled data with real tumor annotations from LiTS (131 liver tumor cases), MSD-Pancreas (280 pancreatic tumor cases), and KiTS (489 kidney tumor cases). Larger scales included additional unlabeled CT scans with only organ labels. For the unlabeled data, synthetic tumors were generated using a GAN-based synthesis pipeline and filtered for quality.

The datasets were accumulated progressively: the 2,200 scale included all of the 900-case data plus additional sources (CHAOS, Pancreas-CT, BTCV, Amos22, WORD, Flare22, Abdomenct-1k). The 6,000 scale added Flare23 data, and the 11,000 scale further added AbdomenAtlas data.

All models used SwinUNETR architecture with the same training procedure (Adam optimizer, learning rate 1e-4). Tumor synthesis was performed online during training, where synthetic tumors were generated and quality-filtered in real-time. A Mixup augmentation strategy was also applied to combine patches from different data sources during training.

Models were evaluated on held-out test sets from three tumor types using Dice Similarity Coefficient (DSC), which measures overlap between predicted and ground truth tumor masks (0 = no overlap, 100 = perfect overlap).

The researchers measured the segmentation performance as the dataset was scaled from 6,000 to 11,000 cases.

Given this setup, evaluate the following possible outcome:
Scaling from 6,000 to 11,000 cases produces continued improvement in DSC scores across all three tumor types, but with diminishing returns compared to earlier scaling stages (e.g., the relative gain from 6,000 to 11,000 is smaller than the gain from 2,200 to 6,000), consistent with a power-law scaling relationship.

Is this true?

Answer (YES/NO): NO